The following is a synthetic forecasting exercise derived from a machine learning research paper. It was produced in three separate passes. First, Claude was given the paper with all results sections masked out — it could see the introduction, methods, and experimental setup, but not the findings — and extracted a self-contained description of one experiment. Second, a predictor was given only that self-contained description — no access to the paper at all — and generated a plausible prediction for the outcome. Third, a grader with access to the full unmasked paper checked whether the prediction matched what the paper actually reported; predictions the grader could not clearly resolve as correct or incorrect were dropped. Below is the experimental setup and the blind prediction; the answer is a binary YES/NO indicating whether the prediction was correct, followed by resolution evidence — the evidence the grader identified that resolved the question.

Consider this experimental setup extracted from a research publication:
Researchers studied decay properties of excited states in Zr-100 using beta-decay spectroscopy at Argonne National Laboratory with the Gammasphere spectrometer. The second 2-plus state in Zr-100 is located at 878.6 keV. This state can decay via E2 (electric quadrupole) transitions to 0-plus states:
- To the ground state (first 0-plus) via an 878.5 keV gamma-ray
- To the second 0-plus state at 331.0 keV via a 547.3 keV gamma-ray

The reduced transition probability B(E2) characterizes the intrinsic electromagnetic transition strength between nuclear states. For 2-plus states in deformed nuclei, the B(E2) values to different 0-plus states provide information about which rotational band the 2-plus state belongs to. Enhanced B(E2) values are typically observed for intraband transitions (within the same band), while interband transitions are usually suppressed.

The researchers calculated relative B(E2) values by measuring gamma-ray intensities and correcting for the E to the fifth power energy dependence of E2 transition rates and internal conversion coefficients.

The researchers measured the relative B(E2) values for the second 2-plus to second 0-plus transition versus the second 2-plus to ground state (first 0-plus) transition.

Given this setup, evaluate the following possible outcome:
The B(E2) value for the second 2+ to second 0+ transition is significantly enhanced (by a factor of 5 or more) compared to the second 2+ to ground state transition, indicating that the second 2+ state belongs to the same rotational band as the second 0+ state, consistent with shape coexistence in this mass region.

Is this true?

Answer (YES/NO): YES